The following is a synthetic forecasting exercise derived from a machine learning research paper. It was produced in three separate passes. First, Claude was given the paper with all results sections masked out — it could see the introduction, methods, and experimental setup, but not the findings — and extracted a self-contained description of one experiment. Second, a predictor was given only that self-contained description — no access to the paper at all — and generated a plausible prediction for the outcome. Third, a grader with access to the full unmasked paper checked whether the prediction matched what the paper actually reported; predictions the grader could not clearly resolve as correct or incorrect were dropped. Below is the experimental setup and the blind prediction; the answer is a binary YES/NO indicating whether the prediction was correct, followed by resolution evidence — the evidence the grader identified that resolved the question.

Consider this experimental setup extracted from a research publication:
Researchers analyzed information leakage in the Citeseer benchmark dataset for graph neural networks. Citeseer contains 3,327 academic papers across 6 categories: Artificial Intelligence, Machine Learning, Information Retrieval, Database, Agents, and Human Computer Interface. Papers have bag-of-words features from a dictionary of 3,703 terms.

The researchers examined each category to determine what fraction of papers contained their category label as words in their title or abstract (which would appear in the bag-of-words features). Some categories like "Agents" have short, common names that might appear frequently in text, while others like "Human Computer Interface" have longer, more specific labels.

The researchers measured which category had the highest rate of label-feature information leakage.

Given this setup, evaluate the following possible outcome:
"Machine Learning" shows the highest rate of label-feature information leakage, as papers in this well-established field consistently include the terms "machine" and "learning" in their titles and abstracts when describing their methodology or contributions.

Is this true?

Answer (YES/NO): NO